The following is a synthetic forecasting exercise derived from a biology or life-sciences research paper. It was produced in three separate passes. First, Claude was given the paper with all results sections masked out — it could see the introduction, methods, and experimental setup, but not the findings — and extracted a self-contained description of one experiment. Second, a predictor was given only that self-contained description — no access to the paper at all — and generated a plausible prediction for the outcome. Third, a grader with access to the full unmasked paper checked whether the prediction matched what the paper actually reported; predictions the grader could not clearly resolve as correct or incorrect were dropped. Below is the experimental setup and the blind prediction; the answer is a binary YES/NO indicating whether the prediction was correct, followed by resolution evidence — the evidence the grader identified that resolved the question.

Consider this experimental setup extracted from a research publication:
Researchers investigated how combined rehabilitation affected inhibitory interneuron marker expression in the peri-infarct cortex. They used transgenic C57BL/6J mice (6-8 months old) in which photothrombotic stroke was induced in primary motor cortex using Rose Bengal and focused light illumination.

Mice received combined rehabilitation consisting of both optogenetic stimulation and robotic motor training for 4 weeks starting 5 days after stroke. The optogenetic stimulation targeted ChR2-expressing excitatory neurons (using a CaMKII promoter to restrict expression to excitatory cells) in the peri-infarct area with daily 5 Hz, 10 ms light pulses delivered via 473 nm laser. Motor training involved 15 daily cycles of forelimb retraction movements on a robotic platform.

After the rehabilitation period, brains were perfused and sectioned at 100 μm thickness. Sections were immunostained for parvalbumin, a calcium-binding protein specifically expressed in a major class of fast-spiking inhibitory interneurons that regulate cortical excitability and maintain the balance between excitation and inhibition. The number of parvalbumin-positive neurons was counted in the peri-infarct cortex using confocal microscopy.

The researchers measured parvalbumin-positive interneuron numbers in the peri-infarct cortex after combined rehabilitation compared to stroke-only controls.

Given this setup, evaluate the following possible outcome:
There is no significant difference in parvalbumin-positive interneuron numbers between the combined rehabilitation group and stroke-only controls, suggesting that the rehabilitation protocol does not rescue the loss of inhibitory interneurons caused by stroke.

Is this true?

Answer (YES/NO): NO